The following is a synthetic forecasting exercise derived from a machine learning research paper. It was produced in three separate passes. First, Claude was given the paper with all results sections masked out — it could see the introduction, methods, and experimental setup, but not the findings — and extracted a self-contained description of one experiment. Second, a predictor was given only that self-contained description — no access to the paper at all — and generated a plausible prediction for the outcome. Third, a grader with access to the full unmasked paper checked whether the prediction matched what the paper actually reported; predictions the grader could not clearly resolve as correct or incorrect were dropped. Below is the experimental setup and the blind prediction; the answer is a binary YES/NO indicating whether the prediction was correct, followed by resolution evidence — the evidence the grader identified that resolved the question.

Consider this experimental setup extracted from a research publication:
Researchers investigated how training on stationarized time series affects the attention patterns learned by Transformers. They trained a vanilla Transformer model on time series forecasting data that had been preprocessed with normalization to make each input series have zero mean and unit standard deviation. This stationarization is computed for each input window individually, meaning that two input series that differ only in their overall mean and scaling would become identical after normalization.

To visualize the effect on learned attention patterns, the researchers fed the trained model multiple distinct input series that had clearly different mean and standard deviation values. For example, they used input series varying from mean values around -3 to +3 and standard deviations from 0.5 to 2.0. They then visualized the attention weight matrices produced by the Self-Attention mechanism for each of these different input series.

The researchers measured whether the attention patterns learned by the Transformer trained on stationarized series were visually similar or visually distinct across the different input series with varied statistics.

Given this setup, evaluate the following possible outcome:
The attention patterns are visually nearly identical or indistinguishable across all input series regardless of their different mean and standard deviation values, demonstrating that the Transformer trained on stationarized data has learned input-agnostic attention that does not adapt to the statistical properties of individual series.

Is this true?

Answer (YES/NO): YES